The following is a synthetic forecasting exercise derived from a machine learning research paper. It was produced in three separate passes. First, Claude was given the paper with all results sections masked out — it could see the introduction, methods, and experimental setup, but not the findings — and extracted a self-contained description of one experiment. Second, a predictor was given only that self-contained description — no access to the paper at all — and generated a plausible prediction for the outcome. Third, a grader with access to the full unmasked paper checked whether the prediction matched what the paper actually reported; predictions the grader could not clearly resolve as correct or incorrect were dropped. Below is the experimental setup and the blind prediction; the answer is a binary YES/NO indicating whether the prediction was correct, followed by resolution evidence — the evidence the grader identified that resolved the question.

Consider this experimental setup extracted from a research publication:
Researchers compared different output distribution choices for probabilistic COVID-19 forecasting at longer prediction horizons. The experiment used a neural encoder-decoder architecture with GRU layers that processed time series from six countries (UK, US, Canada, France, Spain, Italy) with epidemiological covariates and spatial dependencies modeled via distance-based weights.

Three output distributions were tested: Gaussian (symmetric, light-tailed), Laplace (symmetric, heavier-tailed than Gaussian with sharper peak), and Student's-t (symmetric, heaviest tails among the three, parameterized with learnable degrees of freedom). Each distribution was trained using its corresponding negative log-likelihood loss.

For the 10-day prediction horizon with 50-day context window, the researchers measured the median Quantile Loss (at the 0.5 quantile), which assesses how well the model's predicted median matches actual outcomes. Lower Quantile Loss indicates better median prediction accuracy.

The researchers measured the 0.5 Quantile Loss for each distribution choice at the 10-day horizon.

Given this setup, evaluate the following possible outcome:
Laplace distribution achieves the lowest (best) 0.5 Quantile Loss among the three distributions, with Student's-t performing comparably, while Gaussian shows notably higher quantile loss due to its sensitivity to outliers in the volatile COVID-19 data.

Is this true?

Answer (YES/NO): NO